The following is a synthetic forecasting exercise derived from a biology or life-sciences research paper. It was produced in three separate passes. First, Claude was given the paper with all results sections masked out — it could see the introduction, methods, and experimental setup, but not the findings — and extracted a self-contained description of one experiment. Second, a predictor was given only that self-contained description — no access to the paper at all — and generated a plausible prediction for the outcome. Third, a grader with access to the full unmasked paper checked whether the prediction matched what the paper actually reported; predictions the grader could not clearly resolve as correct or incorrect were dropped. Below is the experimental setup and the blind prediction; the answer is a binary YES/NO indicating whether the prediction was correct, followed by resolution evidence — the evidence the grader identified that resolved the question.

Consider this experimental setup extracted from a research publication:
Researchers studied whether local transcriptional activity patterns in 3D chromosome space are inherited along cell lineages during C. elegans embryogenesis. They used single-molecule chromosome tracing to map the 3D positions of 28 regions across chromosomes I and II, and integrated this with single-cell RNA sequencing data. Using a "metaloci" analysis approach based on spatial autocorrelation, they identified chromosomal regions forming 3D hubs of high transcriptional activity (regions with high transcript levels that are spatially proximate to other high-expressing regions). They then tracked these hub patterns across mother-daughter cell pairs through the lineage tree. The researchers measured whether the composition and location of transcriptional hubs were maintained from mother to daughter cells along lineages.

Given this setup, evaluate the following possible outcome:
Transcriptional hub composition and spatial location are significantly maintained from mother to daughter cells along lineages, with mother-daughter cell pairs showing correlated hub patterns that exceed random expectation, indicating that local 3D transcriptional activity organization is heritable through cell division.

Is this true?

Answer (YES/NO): YES